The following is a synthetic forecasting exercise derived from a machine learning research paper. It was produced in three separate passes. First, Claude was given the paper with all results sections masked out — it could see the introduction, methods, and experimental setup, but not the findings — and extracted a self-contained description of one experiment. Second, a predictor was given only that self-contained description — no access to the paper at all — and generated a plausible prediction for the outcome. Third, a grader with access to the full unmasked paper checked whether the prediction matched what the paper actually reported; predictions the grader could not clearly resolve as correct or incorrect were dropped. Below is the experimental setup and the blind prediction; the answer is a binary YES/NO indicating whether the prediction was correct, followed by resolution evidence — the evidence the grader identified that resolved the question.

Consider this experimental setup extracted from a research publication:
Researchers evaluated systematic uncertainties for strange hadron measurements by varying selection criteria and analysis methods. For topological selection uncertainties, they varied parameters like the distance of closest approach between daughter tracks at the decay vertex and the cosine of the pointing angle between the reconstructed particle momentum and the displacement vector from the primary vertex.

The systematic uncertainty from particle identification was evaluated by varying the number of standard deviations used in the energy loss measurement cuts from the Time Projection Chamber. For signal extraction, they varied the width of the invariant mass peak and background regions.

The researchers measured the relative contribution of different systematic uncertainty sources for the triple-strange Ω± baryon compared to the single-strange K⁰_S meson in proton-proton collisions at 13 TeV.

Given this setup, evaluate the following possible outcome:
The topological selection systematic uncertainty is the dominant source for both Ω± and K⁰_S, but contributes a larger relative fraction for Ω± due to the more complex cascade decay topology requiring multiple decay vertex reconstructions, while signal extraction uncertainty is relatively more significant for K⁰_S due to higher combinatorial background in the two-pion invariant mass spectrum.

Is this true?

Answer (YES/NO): NO